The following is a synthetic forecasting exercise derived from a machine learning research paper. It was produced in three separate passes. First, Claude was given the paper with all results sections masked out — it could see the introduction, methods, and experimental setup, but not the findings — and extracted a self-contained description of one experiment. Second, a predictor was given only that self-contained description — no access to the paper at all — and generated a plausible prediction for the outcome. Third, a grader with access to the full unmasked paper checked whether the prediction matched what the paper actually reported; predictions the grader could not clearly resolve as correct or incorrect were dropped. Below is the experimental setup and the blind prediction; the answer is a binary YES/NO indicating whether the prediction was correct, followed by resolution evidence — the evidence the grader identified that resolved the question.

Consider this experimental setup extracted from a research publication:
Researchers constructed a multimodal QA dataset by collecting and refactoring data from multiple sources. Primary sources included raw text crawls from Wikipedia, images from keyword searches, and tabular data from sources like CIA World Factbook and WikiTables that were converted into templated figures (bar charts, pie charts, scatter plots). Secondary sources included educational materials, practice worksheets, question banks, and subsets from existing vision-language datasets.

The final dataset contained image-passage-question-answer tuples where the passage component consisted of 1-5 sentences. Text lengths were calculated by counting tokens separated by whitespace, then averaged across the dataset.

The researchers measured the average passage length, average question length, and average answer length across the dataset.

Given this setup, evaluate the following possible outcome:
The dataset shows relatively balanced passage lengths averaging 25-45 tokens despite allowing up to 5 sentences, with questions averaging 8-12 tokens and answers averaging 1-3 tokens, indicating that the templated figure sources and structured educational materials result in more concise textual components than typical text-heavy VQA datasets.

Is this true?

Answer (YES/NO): YES